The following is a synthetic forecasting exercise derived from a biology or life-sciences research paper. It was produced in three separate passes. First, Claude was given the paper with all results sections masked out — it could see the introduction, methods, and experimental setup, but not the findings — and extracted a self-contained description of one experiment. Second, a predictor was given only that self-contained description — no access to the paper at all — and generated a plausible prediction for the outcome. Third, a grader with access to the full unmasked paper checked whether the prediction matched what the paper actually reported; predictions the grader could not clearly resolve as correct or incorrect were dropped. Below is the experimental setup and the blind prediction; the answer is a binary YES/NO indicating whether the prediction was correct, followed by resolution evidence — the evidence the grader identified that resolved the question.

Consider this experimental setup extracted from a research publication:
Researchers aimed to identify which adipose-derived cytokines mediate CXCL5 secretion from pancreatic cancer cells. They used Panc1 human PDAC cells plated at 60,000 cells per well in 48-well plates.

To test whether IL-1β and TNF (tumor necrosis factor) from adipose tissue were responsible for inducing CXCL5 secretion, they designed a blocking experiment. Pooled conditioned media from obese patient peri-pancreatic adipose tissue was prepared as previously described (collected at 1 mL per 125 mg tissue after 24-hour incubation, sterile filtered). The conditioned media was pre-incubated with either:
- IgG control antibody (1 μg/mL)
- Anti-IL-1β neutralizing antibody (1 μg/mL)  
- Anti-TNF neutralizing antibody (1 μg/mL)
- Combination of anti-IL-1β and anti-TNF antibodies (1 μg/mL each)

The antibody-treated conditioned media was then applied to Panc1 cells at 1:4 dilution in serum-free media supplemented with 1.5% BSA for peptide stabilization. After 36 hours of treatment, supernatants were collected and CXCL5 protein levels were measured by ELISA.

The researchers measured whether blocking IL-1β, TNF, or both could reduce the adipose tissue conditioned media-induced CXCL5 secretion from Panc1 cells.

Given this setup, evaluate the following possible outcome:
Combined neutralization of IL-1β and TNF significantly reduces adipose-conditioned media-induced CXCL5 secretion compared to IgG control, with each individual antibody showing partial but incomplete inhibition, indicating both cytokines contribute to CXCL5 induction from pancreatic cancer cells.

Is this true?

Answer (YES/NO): NO